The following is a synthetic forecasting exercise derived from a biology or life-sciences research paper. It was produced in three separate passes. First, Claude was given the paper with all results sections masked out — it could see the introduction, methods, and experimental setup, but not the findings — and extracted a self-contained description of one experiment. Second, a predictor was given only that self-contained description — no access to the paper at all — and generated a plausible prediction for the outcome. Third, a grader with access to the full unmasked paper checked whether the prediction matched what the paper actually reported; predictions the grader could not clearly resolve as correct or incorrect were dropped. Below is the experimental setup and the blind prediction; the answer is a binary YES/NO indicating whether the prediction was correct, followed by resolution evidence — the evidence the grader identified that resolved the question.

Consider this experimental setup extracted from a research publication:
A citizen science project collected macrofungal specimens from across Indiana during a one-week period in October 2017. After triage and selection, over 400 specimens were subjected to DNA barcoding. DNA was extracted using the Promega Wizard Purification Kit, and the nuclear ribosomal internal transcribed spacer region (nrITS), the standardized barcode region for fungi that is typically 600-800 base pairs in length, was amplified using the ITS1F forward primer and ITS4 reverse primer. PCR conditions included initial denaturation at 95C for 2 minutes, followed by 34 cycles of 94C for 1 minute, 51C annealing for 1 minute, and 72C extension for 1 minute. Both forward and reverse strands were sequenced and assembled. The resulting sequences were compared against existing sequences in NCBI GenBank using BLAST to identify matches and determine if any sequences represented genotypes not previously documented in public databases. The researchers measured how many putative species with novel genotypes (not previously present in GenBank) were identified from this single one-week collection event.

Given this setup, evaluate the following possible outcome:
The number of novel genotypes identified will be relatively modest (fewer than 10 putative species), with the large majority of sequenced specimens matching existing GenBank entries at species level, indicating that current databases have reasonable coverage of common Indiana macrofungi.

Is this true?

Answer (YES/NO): NO